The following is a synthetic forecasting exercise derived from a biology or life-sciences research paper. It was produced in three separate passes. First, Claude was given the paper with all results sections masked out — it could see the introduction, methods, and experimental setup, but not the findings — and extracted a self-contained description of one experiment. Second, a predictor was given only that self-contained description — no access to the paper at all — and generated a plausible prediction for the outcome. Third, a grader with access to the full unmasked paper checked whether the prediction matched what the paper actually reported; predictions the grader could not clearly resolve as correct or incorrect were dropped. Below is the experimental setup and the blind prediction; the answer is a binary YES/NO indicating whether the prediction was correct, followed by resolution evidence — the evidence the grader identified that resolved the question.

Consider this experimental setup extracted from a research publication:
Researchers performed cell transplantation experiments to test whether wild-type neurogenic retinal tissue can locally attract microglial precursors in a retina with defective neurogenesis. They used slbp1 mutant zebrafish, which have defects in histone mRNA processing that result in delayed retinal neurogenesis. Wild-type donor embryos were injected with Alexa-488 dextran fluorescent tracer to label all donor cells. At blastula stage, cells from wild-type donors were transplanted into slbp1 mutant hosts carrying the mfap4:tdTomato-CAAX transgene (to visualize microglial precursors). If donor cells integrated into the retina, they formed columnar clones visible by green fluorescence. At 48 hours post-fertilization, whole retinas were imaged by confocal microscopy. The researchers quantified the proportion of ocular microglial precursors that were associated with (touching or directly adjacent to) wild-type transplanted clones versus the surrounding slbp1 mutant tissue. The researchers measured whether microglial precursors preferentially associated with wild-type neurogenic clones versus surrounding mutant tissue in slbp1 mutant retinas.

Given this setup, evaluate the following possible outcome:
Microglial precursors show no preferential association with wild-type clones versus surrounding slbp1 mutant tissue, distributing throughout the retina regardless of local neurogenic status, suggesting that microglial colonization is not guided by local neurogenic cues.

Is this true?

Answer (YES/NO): NO